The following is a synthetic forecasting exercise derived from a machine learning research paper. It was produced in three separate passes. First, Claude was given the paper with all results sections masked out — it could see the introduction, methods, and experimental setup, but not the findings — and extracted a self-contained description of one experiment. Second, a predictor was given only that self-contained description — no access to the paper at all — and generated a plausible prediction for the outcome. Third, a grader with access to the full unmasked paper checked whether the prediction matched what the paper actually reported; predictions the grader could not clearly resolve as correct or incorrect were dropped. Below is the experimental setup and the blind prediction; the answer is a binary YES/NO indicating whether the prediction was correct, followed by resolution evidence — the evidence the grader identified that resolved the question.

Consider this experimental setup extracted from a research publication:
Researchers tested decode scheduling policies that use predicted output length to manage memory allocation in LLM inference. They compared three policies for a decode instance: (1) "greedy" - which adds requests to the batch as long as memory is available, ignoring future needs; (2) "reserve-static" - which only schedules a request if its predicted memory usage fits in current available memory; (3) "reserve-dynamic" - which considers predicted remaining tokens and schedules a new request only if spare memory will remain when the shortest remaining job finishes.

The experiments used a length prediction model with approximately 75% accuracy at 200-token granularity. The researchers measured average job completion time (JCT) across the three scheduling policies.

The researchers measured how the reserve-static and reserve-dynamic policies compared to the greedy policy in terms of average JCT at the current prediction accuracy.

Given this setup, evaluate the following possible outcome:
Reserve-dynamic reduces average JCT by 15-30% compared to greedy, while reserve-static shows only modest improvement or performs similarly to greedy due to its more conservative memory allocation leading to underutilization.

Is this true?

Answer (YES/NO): NO